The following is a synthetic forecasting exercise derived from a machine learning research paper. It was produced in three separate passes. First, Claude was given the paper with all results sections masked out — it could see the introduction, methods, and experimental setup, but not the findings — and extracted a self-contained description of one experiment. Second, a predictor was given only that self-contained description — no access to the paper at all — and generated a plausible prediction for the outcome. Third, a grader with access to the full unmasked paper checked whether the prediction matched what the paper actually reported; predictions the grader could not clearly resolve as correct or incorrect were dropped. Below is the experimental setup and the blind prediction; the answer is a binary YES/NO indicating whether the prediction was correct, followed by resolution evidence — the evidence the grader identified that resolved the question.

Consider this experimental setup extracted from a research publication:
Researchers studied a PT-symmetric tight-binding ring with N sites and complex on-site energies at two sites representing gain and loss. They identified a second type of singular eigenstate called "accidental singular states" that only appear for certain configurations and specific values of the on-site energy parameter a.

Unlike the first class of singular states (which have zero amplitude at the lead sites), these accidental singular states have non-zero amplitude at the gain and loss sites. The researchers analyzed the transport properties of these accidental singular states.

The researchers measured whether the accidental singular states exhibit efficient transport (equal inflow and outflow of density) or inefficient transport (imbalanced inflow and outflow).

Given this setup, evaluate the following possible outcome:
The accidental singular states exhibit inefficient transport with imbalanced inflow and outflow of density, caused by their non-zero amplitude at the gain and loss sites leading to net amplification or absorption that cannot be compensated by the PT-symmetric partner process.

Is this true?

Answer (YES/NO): NO